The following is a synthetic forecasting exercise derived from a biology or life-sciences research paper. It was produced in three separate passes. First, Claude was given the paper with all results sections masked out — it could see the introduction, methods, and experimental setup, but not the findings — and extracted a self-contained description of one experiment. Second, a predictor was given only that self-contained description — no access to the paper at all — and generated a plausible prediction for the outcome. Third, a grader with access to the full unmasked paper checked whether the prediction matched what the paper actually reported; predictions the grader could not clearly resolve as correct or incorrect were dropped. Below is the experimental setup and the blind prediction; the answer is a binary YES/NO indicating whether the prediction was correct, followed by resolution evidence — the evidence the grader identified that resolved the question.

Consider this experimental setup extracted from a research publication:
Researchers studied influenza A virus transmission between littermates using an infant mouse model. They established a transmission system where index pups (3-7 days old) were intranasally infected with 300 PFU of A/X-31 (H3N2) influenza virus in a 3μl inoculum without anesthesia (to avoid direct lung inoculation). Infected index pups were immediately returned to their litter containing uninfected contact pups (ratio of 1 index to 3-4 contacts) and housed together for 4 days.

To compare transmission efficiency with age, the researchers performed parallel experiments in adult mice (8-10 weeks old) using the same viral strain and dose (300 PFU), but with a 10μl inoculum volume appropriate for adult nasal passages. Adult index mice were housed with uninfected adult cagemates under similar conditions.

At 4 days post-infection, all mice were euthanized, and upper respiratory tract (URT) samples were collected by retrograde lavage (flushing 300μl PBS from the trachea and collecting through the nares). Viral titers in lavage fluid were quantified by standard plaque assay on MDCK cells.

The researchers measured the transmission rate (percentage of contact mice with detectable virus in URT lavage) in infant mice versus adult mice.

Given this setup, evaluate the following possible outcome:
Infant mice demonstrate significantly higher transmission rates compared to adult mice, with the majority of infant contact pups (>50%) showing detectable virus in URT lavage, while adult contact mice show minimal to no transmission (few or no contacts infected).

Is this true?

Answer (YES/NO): NO